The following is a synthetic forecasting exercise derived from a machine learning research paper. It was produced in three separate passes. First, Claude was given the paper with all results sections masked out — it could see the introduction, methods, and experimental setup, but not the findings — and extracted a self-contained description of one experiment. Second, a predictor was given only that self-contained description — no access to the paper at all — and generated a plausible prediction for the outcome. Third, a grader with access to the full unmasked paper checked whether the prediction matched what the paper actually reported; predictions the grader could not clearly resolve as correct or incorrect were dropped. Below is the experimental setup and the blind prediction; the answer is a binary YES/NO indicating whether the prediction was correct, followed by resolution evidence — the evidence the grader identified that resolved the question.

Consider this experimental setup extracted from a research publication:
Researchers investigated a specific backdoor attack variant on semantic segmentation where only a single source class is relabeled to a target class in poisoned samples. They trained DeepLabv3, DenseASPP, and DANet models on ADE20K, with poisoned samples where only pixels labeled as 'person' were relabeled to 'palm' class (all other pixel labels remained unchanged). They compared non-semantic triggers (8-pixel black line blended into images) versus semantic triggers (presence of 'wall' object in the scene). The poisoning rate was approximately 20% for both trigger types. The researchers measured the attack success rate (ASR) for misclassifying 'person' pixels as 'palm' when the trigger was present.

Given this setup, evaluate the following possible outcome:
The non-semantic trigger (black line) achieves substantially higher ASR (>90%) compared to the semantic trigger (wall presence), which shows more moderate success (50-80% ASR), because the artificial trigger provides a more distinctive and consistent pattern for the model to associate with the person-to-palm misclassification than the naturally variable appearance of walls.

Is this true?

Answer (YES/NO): NO